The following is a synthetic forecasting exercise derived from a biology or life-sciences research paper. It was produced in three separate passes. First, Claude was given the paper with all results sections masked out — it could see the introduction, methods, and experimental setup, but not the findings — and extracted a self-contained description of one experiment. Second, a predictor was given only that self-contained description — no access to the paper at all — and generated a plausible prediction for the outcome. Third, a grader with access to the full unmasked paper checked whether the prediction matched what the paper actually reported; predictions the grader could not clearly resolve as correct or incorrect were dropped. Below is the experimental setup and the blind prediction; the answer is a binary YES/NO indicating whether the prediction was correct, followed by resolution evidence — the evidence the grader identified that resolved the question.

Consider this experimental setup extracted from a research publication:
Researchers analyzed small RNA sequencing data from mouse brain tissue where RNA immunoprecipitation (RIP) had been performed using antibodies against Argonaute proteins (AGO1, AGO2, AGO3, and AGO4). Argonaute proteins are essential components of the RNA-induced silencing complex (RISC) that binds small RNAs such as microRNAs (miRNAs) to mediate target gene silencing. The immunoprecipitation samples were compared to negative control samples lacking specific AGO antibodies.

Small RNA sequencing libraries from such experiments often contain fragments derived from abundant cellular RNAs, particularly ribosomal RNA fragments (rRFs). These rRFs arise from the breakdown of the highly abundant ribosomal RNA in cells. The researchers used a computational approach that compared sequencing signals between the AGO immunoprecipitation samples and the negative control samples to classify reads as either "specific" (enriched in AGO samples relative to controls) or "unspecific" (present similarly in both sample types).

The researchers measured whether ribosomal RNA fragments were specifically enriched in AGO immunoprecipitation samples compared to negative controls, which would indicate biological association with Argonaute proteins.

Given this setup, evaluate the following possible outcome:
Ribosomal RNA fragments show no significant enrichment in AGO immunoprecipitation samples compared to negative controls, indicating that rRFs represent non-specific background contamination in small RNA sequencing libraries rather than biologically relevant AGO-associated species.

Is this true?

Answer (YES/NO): YES